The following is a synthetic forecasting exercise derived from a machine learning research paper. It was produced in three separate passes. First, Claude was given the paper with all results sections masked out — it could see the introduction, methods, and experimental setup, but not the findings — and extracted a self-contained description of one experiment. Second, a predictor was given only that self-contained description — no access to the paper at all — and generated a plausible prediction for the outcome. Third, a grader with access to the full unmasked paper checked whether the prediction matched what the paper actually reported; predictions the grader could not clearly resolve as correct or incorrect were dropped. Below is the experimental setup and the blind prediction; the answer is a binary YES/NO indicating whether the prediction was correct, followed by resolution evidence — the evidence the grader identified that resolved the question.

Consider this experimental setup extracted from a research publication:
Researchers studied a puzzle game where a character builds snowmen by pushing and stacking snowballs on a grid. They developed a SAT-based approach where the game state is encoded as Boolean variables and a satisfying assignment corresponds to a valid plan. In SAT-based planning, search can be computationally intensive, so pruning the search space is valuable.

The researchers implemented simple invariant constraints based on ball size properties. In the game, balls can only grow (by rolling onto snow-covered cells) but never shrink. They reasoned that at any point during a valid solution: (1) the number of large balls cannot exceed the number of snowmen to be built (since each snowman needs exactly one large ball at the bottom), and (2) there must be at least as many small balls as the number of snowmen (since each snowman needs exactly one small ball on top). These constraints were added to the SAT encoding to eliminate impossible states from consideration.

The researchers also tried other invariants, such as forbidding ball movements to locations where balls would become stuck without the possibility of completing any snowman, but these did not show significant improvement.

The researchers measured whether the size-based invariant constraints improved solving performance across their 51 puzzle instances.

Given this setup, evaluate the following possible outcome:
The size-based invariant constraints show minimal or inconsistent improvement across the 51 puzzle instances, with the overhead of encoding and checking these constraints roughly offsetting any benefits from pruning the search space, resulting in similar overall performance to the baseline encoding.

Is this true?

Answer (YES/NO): YES